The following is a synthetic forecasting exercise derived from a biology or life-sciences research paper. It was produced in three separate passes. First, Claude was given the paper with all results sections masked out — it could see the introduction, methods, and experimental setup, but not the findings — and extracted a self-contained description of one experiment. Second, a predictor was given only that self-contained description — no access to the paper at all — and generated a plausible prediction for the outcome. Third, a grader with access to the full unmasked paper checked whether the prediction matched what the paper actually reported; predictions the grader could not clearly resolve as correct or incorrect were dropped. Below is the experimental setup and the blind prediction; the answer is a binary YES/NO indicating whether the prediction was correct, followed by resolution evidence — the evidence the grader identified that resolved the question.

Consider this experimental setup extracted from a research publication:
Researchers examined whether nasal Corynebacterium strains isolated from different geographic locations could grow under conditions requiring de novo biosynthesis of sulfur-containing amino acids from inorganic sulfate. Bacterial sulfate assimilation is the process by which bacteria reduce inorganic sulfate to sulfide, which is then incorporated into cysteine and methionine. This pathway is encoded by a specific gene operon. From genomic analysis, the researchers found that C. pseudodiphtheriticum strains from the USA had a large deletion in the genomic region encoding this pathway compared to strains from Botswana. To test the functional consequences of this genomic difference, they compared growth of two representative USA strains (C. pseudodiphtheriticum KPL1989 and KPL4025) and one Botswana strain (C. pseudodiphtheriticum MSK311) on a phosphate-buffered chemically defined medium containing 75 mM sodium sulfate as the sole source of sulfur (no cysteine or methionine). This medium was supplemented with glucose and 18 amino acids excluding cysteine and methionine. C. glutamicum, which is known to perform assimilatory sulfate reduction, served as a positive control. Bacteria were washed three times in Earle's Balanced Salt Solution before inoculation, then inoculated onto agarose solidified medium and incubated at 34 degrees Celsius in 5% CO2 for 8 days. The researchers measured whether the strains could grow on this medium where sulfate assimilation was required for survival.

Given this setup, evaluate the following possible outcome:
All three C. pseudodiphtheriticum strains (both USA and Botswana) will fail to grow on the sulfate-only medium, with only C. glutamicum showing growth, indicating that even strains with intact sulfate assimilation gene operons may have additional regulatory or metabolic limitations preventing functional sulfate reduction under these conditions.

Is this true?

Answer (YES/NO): NO